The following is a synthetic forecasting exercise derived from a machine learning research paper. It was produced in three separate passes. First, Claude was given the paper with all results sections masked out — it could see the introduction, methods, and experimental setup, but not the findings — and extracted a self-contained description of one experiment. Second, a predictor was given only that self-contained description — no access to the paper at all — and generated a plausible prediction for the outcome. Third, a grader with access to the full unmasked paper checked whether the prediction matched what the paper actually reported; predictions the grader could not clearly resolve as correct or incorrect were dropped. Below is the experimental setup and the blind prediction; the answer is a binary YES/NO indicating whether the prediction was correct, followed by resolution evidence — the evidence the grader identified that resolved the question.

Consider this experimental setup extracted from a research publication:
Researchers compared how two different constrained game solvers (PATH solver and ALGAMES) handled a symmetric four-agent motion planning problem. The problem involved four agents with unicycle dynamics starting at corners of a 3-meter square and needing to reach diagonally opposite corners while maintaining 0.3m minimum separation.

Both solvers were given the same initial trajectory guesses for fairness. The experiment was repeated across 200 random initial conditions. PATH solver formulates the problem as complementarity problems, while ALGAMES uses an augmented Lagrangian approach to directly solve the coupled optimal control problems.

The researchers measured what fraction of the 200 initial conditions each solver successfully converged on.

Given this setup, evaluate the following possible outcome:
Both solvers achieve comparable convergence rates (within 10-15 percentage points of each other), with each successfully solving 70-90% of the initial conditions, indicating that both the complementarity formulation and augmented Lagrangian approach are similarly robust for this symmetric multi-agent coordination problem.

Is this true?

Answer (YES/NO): NO